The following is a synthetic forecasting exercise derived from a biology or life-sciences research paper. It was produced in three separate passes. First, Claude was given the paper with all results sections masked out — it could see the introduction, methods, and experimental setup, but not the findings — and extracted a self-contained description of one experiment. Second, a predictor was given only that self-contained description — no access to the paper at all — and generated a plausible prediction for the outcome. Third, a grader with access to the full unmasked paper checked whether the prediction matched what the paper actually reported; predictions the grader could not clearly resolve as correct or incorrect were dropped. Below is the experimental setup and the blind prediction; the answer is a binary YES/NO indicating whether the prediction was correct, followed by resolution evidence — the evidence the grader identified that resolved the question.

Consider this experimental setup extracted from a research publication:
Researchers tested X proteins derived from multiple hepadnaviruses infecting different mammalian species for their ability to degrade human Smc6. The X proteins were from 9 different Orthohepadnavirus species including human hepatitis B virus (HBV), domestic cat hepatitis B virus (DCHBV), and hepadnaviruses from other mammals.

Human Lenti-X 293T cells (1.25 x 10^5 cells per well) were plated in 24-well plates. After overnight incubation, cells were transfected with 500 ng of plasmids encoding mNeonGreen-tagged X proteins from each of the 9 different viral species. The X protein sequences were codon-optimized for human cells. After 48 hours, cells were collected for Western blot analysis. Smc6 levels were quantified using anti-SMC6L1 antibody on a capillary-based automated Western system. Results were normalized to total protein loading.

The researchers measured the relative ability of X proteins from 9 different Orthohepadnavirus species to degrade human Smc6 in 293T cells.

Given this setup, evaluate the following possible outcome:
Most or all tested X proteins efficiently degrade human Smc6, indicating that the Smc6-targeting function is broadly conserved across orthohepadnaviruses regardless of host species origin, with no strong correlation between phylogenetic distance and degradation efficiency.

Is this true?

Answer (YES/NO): YES